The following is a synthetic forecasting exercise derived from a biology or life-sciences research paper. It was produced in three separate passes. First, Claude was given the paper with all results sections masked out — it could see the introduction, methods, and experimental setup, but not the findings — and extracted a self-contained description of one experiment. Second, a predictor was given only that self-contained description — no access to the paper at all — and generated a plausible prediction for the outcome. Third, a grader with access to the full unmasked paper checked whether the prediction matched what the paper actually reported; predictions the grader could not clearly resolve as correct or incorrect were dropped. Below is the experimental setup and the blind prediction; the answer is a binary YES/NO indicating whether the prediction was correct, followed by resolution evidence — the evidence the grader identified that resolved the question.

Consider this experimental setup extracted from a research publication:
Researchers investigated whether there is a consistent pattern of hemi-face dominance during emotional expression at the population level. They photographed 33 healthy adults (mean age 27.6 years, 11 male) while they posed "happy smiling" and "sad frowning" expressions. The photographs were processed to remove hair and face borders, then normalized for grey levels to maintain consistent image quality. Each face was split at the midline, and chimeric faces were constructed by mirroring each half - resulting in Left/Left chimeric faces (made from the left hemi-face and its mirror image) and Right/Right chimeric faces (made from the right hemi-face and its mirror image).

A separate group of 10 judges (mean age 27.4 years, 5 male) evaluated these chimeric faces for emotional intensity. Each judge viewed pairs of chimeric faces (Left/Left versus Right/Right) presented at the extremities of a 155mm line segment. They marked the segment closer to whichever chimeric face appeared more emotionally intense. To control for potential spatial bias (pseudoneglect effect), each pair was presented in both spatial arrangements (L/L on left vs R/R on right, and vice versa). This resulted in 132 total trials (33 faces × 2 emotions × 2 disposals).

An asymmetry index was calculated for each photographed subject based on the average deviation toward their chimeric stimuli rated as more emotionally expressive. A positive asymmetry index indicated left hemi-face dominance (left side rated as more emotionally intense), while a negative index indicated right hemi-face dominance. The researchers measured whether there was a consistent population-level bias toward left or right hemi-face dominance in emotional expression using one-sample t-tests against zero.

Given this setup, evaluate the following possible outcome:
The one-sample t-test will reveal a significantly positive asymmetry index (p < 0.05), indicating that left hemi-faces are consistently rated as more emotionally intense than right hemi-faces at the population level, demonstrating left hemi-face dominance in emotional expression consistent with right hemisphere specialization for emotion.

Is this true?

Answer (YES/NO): NO